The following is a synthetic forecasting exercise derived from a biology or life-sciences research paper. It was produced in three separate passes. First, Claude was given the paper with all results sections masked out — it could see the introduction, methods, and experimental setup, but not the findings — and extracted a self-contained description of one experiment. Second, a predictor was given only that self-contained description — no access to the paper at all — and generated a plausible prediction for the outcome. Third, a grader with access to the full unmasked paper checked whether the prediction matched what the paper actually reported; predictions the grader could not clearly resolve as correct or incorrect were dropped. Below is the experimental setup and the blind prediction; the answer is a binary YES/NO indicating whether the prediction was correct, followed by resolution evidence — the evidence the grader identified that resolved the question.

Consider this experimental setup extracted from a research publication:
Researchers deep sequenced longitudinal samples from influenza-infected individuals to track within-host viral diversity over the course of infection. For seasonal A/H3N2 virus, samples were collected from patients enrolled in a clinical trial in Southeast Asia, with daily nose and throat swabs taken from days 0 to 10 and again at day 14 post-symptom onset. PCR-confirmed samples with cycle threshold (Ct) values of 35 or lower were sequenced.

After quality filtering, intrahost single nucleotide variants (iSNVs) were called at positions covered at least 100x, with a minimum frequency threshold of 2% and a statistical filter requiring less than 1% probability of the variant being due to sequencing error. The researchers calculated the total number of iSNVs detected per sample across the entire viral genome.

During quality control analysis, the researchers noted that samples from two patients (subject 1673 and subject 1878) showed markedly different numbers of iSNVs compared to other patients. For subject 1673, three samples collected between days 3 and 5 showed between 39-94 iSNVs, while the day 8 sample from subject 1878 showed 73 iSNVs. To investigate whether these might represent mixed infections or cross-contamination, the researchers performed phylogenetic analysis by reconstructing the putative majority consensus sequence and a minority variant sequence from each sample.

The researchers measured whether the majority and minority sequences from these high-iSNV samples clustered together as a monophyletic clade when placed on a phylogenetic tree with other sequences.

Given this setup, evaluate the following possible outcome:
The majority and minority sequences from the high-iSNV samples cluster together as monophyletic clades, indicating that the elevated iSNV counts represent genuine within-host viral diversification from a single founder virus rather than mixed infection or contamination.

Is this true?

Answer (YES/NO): NO